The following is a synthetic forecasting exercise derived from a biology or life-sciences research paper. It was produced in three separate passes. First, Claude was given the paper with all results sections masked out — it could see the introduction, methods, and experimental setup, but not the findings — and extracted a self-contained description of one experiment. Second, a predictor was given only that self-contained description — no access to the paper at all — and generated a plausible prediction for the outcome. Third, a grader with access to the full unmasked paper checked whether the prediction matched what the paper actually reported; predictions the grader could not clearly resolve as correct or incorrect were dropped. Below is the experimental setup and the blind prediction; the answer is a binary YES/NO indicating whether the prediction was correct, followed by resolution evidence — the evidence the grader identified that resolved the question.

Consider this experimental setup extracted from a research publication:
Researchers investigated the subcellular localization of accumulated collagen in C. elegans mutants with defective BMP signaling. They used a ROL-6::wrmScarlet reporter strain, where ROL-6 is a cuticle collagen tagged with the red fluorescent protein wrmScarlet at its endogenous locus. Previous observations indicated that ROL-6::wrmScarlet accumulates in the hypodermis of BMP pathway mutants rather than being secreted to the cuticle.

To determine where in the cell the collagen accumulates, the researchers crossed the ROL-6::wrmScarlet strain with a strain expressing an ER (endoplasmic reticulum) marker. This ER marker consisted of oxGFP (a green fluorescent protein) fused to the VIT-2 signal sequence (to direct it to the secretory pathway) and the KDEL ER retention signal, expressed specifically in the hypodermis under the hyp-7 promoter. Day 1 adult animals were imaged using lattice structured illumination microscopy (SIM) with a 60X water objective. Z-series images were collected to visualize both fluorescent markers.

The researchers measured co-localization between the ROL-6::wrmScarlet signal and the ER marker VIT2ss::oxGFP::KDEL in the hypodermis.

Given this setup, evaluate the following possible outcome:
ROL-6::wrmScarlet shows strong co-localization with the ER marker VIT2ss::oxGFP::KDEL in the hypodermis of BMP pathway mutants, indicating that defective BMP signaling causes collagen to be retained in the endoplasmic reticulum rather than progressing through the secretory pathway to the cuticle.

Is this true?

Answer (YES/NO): YES